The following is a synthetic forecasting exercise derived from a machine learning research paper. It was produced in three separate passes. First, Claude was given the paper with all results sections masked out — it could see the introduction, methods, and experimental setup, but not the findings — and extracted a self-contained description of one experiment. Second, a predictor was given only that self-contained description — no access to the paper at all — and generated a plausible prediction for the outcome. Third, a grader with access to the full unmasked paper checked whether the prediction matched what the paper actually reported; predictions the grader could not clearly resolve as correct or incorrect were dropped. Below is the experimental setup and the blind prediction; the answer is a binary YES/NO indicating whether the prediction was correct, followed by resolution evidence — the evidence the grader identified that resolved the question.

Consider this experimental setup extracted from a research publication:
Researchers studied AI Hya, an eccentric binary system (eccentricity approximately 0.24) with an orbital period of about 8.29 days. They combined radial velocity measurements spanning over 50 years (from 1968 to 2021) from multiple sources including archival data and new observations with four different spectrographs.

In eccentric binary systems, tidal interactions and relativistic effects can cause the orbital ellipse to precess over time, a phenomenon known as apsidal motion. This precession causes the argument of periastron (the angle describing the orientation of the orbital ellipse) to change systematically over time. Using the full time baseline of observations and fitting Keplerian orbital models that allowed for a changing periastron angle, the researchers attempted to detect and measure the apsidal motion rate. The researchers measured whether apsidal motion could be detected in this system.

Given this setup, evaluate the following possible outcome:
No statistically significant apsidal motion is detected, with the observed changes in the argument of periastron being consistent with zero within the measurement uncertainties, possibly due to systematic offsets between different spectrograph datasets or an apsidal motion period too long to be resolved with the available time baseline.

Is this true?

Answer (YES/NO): NO